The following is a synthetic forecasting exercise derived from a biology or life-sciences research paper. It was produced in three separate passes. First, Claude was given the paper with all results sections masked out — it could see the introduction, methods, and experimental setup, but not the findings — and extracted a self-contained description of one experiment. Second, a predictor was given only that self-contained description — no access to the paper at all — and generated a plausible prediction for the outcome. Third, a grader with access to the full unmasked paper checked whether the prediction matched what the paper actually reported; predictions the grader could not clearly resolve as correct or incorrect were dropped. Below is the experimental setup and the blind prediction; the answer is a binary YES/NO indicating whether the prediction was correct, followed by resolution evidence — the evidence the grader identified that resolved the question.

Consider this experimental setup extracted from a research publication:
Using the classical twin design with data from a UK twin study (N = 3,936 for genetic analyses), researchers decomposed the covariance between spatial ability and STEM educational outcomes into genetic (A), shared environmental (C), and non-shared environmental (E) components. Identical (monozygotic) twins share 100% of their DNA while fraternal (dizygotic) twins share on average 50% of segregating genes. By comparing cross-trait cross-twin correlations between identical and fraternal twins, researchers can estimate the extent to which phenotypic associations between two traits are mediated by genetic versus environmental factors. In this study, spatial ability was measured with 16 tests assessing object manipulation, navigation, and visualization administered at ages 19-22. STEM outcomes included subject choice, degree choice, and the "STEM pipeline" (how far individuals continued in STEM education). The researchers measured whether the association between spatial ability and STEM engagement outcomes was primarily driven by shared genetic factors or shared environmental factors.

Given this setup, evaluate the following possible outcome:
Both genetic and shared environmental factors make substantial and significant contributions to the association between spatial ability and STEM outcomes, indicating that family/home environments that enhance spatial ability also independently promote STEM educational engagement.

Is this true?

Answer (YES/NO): NO